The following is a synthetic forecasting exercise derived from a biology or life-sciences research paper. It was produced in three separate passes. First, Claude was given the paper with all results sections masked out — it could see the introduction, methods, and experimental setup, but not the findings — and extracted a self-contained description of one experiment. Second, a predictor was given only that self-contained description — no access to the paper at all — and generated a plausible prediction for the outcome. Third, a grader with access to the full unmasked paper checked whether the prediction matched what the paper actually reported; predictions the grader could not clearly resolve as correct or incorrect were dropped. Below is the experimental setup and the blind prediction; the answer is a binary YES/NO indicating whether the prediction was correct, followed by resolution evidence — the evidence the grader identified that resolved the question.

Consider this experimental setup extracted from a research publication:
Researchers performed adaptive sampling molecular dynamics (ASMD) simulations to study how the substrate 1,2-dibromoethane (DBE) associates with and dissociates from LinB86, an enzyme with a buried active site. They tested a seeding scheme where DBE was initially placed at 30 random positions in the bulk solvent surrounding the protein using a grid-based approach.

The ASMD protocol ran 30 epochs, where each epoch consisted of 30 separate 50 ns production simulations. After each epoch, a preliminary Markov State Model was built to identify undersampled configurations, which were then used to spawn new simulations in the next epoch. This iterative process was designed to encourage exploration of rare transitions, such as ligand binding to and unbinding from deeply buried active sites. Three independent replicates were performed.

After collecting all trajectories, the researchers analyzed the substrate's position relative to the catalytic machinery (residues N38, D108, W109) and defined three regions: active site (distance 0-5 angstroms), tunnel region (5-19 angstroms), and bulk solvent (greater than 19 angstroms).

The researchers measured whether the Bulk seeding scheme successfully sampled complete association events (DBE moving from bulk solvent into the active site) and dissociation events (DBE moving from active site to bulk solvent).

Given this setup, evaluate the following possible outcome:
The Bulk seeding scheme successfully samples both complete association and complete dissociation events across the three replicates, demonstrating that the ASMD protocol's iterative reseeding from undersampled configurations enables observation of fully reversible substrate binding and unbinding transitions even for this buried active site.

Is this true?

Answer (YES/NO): NO